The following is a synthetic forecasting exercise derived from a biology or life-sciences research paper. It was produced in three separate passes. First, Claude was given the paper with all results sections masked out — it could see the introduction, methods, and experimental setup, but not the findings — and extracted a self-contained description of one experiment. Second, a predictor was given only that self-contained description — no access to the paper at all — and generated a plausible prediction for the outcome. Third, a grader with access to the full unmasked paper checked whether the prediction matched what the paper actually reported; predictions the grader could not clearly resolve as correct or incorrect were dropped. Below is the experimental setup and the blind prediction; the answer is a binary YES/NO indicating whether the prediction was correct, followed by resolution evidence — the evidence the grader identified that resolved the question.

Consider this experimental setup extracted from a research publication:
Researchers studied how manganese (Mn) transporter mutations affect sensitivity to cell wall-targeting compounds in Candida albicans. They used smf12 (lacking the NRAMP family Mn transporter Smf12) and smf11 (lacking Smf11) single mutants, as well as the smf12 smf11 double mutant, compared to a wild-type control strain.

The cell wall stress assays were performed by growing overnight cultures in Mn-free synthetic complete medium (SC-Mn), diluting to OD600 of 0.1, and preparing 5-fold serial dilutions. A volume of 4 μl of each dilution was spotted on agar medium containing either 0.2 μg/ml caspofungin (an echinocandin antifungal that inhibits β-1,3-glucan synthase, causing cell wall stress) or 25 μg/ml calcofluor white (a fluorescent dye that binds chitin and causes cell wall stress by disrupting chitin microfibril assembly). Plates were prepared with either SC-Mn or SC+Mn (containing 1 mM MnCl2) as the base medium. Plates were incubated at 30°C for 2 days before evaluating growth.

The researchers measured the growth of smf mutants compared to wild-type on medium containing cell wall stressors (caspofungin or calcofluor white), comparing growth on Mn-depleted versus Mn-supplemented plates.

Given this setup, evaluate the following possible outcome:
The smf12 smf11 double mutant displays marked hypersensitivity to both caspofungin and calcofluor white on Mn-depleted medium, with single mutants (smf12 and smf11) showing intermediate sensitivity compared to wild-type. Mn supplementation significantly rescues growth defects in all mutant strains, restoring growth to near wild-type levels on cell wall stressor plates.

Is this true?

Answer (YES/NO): NO